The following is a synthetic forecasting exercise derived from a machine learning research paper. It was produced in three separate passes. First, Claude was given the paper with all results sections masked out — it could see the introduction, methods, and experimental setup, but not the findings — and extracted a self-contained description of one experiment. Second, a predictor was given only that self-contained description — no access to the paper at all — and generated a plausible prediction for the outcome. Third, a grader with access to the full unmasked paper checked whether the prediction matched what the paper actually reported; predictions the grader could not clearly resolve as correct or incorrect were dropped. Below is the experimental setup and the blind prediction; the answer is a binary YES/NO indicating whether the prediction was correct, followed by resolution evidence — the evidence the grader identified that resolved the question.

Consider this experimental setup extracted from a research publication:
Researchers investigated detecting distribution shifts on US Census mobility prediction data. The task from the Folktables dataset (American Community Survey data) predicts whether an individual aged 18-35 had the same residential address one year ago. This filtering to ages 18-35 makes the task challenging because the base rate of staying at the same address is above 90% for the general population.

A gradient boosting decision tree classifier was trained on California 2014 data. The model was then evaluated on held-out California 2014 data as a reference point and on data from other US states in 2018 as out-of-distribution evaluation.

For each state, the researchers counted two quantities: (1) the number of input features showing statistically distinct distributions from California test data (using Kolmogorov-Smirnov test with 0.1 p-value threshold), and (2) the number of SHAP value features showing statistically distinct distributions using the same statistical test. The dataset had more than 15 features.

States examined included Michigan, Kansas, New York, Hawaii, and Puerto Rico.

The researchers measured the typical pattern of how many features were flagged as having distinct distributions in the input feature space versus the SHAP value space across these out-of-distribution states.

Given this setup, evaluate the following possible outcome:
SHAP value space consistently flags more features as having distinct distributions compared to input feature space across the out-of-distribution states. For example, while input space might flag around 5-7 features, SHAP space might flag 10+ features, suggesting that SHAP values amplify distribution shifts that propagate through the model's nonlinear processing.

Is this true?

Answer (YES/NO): NO